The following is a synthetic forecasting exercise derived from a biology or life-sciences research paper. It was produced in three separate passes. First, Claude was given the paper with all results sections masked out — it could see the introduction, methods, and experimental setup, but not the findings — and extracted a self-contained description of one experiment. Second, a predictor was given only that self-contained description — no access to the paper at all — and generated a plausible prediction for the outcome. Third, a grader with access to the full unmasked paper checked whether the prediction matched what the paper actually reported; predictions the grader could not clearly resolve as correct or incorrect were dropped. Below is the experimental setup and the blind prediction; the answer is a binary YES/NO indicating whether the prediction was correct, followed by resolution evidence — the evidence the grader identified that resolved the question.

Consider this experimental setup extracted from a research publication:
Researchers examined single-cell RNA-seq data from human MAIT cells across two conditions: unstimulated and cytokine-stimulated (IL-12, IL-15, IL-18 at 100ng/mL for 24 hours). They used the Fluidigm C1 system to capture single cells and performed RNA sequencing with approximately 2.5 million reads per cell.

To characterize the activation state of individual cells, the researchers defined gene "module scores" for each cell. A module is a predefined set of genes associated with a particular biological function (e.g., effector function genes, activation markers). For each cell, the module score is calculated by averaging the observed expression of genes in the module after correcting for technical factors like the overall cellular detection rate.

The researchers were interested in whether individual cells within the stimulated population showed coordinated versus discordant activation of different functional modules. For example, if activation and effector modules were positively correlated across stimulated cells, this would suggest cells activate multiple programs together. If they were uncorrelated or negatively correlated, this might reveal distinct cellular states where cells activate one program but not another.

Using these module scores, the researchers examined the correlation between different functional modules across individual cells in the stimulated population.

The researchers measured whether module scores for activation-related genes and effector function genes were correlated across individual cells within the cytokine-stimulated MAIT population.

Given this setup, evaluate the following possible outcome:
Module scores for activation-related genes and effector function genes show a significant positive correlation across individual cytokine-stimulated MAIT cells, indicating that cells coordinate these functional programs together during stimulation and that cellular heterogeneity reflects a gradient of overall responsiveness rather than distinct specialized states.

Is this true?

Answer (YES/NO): NO